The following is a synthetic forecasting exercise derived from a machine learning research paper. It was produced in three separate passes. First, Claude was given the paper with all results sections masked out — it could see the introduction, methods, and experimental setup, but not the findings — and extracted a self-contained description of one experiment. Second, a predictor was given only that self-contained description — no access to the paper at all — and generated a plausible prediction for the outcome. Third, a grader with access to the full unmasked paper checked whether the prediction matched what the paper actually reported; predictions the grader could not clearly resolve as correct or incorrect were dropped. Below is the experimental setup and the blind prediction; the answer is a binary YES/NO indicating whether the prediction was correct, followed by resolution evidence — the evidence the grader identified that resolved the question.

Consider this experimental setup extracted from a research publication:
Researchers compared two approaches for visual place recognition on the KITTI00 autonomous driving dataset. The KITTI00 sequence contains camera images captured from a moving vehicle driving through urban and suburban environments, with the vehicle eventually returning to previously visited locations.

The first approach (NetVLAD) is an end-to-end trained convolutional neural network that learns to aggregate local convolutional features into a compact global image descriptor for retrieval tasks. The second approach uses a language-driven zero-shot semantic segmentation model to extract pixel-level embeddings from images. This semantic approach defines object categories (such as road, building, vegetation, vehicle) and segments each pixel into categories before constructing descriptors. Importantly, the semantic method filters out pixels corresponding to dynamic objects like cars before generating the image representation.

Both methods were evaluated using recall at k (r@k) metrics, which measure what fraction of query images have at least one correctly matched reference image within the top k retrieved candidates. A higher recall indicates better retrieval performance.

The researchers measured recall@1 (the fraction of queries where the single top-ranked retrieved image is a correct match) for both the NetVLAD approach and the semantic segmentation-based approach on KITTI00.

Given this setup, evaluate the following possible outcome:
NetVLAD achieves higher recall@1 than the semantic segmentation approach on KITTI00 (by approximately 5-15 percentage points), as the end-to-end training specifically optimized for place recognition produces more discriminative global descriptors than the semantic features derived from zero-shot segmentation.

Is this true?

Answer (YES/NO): NO